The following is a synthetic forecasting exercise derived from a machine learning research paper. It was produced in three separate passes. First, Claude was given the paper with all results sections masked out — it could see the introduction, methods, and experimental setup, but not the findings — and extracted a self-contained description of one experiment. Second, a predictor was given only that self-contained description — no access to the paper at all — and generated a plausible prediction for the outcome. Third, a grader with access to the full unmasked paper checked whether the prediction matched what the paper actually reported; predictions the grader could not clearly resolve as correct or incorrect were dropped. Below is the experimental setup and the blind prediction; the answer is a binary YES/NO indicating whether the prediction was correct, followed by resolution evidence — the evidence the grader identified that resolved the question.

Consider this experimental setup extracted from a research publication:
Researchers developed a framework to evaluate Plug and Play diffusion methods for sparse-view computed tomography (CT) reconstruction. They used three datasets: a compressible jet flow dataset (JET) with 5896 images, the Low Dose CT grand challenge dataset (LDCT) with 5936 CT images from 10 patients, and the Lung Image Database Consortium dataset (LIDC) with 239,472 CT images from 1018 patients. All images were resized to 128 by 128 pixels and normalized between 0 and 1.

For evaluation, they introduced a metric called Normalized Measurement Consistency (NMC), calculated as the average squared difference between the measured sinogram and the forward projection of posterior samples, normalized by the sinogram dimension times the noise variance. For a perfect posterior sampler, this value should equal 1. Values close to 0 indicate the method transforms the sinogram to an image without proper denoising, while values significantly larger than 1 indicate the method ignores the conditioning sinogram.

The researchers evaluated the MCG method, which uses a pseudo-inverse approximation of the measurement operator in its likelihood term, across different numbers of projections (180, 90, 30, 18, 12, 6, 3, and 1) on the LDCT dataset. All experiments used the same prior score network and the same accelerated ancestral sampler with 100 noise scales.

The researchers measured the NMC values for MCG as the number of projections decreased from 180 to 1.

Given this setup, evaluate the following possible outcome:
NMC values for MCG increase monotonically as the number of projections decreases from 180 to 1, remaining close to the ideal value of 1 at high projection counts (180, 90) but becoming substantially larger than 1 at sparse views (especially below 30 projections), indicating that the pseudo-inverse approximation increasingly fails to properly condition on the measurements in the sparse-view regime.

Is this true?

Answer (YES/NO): NO